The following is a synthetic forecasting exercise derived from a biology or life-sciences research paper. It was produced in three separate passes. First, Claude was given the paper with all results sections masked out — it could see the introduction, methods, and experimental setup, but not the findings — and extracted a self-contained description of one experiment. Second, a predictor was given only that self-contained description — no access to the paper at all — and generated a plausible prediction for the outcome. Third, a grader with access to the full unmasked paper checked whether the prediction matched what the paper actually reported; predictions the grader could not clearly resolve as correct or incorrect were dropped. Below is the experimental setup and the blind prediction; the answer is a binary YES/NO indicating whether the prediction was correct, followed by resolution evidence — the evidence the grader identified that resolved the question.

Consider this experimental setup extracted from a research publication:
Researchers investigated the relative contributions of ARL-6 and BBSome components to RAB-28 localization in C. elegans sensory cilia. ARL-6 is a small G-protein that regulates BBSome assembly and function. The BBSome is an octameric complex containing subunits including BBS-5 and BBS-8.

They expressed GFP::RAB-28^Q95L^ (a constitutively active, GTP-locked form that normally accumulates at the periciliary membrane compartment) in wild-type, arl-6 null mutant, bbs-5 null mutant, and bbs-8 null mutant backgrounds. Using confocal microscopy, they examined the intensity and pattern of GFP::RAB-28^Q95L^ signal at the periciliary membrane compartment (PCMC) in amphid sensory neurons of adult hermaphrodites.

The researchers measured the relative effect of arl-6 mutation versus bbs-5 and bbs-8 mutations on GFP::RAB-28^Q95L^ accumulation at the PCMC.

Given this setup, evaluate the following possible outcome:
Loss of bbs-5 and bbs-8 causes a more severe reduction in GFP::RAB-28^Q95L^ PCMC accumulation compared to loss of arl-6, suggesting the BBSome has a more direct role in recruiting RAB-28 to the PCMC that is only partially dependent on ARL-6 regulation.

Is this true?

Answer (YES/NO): YES